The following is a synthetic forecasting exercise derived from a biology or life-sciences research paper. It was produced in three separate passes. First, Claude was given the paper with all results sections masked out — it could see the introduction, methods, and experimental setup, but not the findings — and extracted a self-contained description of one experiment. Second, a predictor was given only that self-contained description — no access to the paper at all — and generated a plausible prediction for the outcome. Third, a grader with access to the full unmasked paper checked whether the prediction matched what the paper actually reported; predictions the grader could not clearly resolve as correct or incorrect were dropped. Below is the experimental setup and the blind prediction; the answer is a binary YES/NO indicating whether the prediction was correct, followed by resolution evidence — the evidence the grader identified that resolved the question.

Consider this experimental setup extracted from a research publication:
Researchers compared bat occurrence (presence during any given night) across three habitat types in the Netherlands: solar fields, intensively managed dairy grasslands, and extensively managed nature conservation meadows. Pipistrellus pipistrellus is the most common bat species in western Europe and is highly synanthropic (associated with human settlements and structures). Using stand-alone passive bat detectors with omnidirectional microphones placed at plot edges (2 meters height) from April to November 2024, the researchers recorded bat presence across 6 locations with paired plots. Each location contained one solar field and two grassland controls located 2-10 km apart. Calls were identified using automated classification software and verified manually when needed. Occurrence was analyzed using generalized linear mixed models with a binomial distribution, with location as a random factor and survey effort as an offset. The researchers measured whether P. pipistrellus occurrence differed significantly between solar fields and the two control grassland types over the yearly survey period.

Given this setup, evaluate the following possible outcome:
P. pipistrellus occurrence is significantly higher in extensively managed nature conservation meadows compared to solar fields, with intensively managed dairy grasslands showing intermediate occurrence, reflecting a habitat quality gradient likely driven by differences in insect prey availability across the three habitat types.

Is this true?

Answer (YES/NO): NO